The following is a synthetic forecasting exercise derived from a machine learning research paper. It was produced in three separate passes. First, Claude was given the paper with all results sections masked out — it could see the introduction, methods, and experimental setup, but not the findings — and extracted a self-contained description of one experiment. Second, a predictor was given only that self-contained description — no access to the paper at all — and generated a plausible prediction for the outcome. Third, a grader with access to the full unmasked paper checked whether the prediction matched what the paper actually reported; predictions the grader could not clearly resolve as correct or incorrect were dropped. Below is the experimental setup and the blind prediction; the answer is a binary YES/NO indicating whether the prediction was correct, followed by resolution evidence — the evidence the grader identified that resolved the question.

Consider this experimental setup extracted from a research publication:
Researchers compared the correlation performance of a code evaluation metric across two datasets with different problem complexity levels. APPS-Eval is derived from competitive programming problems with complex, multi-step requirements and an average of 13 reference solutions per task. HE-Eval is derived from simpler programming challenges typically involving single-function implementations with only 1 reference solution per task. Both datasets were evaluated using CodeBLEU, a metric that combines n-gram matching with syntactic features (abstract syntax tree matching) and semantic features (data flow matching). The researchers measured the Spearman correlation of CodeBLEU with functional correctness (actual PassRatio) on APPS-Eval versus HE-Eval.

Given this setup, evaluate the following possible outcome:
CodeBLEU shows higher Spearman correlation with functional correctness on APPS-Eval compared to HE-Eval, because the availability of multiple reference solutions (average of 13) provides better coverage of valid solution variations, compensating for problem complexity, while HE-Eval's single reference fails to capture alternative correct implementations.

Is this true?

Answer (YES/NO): NO